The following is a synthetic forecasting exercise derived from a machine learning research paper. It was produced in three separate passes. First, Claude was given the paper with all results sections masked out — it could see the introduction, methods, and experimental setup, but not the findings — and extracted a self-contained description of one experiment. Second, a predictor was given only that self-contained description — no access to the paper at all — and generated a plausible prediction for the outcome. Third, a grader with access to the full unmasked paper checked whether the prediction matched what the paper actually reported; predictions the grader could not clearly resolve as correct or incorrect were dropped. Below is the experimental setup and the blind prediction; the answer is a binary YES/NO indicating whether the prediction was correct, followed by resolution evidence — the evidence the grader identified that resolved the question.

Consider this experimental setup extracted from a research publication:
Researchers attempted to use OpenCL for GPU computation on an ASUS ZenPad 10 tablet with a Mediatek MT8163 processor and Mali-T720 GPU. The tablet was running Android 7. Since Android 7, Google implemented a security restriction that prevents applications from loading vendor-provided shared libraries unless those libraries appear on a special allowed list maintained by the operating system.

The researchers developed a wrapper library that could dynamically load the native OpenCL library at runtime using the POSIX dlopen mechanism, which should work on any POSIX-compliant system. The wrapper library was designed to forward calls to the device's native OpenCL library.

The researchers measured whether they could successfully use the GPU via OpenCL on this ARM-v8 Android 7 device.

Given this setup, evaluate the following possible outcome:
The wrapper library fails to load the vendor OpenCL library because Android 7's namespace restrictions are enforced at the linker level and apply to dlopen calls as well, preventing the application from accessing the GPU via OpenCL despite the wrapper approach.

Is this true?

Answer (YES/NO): YES